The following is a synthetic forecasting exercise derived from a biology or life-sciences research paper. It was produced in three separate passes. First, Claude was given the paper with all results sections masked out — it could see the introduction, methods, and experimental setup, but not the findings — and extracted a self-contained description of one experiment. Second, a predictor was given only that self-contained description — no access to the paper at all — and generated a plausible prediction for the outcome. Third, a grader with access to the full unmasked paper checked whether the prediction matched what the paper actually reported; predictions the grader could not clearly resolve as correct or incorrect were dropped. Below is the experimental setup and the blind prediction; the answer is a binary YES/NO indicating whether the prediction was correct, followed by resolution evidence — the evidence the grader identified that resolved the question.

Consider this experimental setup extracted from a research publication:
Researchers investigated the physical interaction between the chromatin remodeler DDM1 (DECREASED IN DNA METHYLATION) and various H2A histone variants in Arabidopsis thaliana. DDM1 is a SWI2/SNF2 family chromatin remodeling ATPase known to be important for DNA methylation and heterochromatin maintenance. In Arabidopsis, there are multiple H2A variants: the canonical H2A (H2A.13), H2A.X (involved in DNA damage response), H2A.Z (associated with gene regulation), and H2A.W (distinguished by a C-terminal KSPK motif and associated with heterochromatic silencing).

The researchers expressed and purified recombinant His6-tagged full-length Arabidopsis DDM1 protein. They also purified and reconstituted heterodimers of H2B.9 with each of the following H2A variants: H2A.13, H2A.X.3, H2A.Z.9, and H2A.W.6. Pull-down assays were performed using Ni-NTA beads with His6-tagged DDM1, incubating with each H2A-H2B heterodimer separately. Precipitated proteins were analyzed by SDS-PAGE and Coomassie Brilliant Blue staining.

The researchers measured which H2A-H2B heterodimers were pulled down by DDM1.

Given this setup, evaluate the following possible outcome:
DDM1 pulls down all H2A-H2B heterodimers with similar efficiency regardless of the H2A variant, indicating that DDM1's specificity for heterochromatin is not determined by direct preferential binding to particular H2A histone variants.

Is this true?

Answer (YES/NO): NO